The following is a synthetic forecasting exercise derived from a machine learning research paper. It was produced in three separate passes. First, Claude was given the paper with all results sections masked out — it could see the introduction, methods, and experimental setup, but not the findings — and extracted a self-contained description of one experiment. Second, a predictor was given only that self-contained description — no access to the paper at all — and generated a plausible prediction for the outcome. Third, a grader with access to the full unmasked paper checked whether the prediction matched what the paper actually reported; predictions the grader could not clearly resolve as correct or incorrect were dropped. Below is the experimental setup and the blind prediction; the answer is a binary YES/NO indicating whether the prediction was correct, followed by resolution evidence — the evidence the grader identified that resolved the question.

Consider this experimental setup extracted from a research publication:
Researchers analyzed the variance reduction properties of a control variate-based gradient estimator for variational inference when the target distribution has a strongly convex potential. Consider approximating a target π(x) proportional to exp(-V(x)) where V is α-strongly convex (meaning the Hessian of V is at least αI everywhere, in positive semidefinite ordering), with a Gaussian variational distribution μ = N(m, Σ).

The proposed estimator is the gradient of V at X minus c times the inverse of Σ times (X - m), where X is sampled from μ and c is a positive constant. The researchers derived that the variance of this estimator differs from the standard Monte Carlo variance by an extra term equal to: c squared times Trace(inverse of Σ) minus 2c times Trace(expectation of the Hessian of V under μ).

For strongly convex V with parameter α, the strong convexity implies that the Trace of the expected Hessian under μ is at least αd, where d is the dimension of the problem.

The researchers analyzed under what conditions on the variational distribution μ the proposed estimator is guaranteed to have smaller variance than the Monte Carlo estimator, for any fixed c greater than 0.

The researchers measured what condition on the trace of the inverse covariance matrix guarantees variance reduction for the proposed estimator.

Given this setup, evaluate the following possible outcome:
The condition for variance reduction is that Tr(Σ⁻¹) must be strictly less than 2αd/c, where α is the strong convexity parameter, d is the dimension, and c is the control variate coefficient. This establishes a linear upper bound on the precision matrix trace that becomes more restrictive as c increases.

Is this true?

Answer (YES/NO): YES